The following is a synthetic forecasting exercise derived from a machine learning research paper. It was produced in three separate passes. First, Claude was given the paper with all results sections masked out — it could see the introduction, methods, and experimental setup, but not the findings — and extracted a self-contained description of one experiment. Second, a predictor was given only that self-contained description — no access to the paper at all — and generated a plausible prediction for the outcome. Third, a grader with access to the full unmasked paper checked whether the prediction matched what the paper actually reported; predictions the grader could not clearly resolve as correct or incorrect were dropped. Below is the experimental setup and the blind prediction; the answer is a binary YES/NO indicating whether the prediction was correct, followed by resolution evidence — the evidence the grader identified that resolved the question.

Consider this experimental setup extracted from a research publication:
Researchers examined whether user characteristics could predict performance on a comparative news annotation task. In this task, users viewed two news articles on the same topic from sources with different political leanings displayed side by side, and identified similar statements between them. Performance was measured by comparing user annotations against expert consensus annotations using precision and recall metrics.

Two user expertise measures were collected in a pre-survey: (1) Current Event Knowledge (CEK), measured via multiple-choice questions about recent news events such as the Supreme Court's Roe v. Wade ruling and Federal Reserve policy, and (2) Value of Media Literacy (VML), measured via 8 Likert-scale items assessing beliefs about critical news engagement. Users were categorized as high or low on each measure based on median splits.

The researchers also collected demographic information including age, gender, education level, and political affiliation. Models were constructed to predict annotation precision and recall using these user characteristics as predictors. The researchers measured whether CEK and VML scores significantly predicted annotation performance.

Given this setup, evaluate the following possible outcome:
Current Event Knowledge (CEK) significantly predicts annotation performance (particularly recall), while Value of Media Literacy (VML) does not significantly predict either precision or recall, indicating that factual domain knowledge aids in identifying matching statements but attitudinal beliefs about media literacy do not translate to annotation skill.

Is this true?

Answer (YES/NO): NO